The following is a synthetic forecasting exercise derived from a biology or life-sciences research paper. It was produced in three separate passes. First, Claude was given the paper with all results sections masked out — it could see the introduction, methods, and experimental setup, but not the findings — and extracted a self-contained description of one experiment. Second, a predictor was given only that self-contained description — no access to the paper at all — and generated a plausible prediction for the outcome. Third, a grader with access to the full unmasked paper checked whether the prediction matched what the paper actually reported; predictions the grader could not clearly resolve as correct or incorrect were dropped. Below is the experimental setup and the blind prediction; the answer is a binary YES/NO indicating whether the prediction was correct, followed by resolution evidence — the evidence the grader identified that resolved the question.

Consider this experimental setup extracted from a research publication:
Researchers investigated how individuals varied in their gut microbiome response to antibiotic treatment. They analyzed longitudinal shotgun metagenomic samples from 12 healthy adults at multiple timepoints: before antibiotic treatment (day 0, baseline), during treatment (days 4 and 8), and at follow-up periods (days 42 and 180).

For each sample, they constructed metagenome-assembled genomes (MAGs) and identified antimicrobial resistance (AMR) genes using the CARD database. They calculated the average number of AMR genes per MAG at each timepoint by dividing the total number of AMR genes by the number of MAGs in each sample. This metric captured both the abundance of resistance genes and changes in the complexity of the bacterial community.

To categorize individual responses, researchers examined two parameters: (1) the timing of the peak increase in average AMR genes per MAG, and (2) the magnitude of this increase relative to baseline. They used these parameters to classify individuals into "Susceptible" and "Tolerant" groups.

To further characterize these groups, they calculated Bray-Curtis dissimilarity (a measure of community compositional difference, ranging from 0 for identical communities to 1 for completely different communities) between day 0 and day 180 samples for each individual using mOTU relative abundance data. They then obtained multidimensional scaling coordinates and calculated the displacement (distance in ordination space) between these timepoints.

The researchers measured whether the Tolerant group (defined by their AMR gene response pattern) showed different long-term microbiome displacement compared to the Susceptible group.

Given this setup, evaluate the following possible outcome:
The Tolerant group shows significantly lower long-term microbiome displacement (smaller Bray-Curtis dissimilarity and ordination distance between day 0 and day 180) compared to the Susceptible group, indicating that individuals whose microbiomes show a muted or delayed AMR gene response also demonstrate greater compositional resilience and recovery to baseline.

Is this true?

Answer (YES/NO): YES